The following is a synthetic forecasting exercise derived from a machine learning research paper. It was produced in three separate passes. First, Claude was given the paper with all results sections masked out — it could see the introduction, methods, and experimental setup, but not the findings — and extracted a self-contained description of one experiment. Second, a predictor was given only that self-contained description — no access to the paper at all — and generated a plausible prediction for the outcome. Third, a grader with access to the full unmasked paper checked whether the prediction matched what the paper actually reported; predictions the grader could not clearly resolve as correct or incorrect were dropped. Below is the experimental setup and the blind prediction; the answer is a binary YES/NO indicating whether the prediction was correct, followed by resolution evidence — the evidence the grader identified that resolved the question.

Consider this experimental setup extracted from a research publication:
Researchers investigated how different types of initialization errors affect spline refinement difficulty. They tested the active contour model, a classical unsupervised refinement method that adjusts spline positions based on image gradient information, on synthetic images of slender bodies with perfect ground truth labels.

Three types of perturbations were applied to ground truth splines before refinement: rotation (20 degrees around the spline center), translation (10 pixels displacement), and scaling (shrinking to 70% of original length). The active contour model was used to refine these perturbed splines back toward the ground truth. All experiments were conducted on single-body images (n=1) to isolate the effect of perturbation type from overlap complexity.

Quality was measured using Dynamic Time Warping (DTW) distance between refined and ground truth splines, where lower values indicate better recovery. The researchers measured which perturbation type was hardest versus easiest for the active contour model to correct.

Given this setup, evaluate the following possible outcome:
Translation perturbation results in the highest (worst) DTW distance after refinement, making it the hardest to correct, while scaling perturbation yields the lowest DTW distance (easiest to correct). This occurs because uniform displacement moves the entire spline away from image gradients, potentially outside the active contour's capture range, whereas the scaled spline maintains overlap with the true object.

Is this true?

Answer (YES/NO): NO